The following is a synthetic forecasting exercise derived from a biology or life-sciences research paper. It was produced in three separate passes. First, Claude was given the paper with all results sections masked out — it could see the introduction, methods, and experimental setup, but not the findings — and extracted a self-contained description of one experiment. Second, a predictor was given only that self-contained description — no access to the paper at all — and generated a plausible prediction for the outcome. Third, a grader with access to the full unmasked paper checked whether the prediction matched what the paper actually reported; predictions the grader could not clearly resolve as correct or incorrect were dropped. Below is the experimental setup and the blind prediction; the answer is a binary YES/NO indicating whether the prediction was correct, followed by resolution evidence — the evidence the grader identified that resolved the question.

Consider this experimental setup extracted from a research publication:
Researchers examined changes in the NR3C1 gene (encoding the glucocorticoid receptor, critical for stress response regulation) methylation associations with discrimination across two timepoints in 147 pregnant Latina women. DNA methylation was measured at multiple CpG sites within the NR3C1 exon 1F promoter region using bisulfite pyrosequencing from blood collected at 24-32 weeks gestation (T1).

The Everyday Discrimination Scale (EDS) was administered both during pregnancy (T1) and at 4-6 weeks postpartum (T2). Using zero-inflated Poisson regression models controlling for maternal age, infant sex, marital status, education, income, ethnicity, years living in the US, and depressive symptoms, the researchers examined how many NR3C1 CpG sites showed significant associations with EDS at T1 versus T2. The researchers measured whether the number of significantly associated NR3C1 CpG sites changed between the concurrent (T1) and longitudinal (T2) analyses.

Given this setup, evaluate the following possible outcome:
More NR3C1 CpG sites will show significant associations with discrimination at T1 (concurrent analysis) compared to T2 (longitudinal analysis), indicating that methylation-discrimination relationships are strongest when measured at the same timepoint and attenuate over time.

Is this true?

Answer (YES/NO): YES